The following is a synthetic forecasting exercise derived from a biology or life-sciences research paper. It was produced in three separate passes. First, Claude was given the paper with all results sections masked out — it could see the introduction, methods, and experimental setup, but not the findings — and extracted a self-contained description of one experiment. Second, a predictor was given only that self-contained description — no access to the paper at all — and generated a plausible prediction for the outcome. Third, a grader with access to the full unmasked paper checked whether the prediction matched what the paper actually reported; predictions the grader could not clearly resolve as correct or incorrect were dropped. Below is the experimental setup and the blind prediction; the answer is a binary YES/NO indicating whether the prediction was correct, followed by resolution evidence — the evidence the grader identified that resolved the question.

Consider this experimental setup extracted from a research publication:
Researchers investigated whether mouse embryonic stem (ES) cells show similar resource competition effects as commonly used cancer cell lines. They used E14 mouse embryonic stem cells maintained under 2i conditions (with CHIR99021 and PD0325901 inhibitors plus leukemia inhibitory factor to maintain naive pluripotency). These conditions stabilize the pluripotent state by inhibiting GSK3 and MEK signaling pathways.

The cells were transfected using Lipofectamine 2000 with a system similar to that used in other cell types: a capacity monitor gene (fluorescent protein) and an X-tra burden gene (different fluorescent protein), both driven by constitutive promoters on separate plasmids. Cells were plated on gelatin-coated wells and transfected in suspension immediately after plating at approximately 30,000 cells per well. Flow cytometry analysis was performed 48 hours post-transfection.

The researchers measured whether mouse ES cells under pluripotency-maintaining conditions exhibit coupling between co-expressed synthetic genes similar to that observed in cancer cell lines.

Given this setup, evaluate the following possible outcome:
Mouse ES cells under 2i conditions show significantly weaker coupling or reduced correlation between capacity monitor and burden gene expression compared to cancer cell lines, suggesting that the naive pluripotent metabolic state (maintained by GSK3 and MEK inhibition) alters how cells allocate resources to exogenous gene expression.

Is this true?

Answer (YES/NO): NO